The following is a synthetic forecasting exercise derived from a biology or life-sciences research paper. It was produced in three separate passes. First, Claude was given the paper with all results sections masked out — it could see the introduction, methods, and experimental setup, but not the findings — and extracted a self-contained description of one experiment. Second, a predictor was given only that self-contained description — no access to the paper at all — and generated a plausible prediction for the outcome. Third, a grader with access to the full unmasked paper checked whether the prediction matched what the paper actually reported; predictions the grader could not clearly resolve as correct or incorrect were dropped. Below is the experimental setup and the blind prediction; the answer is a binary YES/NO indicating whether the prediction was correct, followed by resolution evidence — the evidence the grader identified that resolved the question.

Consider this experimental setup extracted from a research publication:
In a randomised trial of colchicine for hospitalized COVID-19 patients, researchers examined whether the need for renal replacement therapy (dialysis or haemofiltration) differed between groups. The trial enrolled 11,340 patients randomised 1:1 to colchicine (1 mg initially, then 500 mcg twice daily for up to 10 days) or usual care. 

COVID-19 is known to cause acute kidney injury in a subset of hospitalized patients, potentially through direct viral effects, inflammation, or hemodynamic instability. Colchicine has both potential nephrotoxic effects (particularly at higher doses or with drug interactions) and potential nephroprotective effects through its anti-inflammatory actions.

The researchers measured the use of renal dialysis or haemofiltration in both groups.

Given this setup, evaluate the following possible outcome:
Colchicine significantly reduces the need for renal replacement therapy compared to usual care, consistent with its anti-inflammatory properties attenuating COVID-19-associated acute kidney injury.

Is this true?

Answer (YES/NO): NO